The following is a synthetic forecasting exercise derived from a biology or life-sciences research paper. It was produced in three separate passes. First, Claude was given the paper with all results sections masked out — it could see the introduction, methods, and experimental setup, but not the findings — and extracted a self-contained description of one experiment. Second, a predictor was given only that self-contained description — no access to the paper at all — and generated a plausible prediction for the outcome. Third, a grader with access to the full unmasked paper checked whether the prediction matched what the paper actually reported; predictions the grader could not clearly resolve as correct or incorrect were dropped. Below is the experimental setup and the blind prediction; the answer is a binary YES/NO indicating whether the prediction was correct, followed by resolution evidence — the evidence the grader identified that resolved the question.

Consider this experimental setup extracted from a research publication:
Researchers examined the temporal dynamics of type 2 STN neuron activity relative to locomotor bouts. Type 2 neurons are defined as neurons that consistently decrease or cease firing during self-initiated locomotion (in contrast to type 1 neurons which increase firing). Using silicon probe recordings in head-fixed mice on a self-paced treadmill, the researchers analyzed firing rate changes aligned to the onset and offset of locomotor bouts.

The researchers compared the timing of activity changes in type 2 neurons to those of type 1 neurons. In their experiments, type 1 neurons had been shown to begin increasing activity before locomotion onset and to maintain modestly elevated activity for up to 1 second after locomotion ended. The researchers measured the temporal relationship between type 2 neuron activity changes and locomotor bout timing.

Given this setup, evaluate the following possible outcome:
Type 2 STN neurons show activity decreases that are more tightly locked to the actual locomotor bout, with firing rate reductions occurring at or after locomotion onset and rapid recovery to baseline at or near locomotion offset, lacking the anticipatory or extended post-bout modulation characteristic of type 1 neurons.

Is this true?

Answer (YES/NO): YES